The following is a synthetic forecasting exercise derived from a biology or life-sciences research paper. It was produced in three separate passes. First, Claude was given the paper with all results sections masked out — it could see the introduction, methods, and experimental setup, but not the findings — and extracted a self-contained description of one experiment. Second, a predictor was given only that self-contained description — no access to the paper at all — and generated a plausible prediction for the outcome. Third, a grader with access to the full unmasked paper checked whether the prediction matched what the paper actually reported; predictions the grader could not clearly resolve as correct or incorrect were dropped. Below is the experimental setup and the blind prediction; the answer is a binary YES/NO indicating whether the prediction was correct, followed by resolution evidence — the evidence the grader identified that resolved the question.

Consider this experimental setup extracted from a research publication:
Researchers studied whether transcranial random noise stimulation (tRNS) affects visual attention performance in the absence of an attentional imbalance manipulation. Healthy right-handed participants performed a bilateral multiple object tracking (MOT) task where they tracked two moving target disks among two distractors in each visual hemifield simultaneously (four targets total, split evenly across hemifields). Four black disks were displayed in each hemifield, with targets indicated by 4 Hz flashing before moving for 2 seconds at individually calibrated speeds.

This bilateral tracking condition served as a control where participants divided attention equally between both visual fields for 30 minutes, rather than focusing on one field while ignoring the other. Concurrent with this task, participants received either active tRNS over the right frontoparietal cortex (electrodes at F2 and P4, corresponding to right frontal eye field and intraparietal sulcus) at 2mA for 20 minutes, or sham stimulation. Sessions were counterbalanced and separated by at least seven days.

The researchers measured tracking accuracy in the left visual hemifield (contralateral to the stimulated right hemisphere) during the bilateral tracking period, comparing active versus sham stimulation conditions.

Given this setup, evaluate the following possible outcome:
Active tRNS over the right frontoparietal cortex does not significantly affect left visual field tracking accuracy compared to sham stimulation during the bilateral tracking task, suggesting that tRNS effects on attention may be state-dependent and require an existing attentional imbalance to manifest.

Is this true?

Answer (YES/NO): YES